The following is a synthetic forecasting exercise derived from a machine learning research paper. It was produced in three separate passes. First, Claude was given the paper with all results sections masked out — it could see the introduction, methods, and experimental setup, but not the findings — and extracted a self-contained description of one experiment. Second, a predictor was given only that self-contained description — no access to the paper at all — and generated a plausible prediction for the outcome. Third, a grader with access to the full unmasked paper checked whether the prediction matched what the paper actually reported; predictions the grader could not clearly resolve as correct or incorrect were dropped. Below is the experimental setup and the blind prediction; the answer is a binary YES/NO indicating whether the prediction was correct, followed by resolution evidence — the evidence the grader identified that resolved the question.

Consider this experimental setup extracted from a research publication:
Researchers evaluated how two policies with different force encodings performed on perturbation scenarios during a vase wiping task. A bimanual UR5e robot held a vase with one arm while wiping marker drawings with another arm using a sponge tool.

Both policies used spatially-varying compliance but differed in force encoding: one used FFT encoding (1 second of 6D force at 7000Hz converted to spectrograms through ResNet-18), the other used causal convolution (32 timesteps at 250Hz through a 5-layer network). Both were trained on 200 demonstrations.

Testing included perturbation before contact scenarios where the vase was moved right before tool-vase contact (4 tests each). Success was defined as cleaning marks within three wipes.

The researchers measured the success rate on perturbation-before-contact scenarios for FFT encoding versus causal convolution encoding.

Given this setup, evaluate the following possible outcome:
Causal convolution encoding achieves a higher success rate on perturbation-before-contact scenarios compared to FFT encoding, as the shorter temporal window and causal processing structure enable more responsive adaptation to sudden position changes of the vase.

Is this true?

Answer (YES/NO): NO